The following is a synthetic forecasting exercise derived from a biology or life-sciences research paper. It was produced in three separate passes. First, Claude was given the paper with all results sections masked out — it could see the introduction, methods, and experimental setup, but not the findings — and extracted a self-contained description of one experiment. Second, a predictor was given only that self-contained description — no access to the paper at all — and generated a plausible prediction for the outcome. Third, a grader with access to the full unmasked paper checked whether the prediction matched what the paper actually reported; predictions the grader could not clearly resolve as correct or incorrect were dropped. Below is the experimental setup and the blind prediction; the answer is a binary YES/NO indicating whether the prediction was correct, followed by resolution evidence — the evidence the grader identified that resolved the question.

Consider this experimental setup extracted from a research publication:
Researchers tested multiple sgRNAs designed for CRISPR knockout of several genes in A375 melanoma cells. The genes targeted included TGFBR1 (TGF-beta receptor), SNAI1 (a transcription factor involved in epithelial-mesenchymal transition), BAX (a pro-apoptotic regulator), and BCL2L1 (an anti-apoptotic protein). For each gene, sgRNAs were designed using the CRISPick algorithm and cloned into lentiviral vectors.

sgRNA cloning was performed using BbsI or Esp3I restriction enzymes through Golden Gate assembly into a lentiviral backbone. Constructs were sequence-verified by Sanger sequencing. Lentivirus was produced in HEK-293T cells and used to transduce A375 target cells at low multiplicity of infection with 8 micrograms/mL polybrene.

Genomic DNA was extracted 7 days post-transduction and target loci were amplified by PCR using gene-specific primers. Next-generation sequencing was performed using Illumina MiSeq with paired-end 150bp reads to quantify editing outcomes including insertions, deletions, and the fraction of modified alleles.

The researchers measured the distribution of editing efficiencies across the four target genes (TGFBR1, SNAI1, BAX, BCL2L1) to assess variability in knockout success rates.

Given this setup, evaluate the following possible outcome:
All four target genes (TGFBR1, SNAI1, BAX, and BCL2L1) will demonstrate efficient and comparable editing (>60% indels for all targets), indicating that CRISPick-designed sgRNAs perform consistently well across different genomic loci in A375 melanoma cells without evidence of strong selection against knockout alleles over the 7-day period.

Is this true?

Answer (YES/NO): YES